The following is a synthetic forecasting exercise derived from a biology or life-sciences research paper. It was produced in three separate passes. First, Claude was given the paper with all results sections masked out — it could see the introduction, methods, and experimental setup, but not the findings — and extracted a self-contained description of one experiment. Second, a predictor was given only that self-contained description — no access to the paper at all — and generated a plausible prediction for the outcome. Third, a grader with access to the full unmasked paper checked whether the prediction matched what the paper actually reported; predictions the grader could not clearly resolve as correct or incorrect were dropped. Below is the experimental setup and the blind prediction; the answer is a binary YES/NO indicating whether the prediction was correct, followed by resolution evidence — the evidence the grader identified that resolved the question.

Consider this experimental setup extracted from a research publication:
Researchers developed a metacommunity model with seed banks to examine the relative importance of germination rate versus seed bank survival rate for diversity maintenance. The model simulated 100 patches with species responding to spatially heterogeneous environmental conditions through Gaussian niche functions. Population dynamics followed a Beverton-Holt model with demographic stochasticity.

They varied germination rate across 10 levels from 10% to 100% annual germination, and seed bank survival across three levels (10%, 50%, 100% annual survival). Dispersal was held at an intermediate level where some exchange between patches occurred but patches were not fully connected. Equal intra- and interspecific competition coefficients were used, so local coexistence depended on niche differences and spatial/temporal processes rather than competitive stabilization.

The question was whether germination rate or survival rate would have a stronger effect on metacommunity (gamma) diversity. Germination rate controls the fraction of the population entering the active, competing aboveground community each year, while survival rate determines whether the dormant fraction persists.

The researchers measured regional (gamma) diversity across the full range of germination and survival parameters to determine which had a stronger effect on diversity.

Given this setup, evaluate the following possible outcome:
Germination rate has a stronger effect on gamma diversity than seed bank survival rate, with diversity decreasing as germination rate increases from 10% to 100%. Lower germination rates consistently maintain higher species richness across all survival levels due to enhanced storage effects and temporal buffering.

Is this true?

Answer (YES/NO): NO